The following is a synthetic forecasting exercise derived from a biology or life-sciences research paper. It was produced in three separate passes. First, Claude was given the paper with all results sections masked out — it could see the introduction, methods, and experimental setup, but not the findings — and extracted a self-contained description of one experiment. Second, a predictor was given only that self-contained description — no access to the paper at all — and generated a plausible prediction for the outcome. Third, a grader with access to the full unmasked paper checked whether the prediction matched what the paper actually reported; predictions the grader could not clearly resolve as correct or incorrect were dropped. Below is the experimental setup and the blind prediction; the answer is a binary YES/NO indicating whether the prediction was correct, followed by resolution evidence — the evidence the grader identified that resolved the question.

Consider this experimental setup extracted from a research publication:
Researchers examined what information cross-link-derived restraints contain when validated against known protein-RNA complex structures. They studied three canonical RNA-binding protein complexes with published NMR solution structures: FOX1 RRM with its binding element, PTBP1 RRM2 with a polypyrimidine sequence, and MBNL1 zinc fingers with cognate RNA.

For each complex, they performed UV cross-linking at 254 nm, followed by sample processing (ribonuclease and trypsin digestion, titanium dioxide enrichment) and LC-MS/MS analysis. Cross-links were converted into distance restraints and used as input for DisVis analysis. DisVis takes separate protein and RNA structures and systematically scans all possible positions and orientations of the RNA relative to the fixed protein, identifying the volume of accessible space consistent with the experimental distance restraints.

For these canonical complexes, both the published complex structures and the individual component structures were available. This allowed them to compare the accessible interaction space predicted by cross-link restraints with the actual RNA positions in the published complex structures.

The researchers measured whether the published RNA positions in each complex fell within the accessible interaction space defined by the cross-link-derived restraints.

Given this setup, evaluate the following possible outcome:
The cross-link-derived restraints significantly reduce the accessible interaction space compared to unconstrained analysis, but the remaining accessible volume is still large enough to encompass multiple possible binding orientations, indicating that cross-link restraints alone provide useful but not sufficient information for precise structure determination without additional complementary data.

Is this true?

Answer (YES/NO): NO